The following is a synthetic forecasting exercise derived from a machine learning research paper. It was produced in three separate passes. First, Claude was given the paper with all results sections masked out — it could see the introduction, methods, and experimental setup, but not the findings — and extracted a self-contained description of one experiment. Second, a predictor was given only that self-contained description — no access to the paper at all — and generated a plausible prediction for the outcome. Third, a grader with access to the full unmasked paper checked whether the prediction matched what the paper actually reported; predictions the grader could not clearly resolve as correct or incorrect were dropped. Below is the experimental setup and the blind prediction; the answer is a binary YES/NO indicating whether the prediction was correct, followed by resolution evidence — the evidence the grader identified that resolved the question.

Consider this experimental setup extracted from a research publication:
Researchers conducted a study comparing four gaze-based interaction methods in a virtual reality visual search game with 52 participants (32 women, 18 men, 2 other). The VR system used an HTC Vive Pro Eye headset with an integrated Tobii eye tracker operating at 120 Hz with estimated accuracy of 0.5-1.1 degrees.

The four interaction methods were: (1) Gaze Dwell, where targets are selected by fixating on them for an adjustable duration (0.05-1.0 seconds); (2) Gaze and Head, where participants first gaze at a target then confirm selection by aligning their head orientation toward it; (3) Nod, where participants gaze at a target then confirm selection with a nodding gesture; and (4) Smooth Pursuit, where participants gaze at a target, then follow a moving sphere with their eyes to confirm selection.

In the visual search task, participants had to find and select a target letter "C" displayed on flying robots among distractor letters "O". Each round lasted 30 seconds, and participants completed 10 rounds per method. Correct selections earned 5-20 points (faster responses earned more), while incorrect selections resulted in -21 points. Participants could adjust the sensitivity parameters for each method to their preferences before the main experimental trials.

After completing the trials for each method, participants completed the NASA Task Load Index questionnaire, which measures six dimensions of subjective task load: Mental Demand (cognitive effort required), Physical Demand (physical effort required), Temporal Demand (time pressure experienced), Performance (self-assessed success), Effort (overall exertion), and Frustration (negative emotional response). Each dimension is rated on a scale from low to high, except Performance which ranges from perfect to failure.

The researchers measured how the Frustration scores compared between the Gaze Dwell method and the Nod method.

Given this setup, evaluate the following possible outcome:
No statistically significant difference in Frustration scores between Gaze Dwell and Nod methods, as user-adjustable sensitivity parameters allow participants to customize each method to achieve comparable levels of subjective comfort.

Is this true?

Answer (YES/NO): NO